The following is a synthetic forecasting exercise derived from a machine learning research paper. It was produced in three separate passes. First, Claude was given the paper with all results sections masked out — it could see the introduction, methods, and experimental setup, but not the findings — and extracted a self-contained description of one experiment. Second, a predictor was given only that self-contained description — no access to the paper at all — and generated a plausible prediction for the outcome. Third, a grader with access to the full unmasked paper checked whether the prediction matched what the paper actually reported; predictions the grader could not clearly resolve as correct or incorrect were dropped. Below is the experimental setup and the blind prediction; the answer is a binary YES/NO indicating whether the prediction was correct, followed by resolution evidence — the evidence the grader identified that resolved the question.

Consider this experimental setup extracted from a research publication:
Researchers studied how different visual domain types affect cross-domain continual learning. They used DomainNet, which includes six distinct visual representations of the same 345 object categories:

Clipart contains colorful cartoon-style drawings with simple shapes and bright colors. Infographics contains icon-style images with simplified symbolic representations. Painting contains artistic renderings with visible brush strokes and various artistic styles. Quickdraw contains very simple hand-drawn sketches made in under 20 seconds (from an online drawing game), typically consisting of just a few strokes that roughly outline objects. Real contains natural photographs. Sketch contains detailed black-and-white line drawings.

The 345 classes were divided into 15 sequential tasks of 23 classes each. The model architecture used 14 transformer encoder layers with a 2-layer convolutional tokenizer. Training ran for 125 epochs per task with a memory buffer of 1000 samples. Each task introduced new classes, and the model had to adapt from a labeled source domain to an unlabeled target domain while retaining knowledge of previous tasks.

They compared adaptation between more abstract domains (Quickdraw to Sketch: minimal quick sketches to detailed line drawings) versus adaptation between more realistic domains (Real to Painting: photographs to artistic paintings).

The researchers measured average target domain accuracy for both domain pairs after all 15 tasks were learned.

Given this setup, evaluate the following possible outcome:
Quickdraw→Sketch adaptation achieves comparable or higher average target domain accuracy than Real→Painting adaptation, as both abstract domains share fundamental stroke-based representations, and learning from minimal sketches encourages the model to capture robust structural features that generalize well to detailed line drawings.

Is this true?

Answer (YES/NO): NO